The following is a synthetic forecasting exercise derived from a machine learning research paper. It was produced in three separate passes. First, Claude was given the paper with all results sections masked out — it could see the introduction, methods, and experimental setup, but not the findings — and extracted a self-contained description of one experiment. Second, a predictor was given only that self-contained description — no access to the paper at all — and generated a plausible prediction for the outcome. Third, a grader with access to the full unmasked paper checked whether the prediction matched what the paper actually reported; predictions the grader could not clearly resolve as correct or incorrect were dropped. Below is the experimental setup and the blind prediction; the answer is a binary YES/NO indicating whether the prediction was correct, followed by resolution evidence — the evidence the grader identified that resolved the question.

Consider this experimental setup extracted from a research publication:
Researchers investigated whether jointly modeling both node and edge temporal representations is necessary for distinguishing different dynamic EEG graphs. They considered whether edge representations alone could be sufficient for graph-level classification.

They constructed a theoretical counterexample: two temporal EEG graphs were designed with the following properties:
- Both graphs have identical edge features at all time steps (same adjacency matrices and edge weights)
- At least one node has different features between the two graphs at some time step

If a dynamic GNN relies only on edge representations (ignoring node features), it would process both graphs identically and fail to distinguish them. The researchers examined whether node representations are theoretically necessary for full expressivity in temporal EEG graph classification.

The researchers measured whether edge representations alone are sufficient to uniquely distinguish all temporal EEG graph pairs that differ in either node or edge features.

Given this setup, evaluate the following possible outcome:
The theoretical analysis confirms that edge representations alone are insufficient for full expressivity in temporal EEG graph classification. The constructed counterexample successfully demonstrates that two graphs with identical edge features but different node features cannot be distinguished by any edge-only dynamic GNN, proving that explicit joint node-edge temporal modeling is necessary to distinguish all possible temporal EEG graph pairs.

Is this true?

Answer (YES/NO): YES